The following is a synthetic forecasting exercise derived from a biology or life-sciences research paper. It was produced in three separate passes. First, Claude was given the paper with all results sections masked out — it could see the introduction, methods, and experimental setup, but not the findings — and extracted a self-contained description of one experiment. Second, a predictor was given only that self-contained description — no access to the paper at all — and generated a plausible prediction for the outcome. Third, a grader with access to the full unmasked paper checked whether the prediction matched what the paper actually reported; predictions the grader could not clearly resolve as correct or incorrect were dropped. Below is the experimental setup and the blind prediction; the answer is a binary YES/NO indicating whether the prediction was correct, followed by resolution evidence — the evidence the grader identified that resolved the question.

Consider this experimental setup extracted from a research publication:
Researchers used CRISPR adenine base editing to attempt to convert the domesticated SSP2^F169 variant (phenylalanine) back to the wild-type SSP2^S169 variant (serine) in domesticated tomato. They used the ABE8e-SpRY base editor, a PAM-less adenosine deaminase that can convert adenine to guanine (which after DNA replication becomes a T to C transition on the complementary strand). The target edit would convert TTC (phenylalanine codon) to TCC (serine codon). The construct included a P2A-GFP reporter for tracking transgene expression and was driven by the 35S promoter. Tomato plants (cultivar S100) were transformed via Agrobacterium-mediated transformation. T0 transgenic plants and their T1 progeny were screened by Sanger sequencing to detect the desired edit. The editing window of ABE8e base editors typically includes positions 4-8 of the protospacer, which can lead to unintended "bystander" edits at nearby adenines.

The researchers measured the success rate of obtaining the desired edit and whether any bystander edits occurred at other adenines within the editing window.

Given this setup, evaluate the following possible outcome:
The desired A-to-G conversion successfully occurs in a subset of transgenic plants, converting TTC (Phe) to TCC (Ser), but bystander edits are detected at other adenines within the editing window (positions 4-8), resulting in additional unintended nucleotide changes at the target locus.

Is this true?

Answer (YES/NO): YES